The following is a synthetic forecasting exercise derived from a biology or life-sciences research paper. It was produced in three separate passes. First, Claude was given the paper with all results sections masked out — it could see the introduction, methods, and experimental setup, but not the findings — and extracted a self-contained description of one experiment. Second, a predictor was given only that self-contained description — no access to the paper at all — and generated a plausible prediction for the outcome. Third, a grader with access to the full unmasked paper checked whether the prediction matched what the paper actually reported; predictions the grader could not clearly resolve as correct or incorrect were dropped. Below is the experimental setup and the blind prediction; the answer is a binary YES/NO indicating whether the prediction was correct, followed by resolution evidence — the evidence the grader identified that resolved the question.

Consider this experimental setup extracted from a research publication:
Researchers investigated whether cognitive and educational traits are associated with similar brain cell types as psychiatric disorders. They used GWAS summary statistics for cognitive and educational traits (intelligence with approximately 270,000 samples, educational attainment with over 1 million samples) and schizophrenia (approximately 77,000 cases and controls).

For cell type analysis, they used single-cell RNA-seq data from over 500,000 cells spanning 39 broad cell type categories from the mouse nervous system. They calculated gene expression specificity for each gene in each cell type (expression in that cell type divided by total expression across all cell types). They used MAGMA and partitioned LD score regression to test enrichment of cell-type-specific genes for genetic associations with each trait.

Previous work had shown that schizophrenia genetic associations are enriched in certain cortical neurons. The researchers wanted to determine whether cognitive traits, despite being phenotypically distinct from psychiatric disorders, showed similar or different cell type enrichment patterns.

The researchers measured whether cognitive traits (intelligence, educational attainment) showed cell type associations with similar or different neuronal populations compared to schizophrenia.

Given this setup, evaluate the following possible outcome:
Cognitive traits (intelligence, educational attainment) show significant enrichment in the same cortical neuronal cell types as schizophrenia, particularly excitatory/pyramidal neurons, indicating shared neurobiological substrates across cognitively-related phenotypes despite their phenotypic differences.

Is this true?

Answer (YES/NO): YES